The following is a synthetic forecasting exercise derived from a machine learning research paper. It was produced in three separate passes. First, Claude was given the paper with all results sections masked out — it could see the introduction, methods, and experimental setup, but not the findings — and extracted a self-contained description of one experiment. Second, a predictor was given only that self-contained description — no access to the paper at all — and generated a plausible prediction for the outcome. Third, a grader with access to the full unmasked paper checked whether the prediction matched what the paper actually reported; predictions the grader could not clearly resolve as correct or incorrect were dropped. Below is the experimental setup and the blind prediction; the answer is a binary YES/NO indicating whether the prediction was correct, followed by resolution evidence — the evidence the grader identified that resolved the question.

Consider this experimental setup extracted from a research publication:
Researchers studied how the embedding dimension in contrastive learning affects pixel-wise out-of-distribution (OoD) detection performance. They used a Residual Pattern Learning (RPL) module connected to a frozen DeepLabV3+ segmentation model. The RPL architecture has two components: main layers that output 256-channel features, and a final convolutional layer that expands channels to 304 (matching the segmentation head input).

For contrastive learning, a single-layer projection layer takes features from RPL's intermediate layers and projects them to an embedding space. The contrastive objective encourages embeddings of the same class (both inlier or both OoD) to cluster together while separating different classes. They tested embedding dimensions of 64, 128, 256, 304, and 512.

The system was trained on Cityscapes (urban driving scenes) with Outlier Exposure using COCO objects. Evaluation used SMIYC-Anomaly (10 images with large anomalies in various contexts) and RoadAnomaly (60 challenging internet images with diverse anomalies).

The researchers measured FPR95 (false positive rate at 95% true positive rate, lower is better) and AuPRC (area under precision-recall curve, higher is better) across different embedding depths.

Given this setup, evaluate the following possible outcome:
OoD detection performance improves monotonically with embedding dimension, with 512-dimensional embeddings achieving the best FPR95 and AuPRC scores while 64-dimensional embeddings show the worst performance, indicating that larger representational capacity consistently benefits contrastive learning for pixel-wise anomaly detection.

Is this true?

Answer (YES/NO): NO